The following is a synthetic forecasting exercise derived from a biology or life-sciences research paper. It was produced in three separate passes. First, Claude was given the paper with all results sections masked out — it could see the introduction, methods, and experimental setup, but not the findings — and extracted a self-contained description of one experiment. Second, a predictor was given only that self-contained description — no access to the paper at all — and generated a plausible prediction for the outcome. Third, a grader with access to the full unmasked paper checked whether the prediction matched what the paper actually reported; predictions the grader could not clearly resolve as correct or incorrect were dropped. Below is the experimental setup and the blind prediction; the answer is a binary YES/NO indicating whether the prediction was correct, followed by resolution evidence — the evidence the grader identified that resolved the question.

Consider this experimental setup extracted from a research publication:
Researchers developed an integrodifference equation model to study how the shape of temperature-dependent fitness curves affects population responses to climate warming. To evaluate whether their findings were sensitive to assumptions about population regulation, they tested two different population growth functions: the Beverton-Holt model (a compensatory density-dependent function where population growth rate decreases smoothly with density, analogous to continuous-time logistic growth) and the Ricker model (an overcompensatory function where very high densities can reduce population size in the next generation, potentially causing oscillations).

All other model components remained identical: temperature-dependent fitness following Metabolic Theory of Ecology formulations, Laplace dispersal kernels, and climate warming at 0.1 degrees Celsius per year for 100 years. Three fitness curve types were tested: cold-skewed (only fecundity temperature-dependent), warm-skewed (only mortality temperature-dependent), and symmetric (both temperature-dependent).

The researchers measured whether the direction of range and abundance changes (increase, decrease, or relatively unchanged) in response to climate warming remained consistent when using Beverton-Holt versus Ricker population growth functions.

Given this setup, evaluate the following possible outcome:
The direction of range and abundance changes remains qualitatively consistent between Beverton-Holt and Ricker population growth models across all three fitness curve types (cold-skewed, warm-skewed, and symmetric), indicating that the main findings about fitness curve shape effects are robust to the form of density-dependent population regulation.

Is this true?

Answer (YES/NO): YES